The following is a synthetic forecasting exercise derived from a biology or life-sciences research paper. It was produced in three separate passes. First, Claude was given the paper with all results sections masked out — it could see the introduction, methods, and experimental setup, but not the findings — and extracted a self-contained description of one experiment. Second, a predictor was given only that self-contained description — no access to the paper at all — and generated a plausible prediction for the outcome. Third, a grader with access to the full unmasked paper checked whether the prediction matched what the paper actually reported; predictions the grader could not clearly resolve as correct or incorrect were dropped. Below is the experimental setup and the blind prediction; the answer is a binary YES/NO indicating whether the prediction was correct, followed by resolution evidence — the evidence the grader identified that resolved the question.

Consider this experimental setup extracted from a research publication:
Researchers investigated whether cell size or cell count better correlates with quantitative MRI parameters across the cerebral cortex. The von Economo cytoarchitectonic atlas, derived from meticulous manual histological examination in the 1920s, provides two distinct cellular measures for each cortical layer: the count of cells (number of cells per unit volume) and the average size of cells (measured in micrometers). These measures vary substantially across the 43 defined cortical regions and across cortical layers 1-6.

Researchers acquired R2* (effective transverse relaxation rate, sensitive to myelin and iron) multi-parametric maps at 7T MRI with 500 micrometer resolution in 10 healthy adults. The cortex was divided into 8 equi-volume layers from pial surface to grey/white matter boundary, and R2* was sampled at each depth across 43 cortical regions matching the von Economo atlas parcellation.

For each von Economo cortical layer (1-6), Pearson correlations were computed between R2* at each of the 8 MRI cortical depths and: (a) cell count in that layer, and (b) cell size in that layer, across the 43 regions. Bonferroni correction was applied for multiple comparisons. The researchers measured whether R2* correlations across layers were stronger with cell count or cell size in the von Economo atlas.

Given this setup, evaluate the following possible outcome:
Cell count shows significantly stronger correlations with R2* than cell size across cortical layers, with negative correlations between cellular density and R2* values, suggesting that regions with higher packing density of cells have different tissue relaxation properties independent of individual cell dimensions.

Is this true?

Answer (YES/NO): NO